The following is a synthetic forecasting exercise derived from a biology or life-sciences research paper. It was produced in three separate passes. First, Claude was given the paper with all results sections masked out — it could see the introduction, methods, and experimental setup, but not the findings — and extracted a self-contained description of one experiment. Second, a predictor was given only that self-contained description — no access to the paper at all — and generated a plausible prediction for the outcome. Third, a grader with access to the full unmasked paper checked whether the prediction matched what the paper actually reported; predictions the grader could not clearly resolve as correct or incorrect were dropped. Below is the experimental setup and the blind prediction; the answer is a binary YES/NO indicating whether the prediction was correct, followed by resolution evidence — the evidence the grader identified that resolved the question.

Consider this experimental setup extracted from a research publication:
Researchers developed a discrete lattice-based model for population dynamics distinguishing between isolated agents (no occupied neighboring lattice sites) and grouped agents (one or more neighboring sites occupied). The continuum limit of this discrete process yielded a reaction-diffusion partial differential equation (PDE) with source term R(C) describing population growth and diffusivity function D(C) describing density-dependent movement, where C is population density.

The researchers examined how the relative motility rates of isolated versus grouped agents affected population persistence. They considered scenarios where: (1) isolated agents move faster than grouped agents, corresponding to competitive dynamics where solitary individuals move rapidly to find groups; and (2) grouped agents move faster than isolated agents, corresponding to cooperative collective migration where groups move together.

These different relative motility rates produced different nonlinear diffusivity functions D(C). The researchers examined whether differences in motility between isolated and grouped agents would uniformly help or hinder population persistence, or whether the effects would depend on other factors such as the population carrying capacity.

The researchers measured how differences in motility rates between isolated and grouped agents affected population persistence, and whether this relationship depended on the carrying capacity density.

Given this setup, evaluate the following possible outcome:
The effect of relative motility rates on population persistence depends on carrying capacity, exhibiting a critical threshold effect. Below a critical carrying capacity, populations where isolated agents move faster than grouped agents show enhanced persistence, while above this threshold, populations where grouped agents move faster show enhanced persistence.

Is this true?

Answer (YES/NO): NO